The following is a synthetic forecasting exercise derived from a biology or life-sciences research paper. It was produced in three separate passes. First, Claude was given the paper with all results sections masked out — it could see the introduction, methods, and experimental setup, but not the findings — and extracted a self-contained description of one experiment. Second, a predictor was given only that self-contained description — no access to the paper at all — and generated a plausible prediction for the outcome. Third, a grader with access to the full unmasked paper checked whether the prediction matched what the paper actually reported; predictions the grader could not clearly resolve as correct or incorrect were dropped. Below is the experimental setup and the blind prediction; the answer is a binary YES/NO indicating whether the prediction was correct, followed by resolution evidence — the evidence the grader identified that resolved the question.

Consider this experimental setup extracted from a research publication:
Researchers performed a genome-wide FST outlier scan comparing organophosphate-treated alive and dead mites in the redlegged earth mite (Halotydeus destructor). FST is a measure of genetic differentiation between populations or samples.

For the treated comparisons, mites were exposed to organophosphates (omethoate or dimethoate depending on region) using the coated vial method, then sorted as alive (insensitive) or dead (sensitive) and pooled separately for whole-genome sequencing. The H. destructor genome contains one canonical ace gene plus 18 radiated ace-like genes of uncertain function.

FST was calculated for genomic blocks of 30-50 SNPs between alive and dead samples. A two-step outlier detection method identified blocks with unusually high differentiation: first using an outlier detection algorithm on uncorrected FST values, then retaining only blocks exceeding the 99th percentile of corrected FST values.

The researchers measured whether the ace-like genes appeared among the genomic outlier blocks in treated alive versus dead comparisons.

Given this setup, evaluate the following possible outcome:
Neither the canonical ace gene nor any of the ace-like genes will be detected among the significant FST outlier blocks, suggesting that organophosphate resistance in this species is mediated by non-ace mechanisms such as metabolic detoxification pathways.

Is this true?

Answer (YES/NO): NO